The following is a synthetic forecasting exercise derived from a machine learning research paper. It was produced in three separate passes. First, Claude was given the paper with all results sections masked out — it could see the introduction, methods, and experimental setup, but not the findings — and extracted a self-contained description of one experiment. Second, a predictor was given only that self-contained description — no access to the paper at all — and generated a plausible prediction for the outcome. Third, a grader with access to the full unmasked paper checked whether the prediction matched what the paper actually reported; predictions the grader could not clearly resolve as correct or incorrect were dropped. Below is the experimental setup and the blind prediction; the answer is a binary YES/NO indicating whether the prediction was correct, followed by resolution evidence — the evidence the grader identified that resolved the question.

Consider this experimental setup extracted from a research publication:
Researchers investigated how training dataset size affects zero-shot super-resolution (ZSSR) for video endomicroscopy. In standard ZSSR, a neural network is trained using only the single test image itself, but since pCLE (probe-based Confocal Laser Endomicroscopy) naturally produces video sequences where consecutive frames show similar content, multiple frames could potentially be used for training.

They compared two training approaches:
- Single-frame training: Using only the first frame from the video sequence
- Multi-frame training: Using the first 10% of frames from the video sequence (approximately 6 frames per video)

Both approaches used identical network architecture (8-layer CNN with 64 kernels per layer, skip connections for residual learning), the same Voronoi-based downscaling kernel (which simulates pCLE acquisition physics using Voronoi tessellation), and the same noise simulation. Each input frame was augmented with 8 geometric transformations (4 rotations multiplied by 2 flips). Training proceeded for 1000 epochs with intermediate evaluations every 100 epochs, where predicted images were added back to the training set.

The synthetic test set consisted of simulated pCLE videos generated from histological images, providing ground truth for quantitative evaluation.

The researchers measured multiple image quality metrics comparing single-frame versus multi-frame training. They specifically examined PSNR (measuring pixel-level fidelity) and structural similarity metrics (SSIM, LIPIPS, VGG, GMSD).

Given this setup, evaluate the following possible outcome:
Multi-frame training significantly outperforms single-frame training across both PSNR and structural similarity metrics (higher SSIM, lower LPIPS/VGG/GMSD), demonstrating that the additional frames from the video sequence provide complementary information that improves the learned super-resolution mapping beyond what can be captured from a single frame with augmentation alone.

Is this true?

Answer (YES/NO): NO